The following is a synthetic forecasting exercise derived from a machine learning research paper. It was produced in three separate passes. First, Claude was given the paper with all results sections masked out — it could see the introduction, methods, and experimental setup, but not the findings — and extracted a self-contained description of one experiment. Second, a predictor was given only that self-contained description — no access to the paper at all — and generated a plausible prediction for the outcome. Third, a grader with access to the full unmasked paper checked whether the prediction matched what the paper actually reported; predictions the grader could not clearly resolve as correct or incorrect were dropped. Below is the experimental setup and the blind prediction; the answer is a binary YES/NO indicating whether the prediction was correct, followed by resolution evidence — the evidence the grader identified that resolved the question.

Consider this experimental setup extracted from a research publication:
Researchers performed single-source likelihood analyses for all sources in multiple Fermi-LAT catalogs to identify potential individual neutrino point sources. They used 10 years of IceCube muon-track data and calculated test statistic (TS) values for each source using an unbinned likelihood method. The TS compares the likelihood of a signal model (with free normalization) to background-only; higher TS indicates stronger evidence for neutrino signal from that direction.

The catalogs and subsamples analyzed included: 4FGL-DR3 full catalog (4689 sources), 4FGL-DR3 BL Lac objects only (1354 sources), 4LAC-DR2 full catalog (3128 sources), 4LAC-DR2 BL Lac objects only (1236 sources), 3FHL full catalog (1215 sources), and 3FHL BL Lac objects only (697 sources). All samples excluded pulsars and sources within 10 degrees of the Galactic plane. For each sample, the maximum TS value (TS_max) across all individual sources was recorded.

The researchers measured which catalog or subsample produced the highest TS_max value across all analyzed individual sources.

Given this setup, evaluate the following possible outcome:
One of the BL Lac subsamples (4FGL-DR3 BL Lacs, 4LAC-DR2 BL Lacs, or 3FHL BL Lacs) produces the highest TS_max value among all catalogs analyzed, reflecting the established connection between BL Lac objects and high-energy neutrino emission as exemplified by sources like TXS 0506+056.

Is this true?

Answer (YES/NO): NO